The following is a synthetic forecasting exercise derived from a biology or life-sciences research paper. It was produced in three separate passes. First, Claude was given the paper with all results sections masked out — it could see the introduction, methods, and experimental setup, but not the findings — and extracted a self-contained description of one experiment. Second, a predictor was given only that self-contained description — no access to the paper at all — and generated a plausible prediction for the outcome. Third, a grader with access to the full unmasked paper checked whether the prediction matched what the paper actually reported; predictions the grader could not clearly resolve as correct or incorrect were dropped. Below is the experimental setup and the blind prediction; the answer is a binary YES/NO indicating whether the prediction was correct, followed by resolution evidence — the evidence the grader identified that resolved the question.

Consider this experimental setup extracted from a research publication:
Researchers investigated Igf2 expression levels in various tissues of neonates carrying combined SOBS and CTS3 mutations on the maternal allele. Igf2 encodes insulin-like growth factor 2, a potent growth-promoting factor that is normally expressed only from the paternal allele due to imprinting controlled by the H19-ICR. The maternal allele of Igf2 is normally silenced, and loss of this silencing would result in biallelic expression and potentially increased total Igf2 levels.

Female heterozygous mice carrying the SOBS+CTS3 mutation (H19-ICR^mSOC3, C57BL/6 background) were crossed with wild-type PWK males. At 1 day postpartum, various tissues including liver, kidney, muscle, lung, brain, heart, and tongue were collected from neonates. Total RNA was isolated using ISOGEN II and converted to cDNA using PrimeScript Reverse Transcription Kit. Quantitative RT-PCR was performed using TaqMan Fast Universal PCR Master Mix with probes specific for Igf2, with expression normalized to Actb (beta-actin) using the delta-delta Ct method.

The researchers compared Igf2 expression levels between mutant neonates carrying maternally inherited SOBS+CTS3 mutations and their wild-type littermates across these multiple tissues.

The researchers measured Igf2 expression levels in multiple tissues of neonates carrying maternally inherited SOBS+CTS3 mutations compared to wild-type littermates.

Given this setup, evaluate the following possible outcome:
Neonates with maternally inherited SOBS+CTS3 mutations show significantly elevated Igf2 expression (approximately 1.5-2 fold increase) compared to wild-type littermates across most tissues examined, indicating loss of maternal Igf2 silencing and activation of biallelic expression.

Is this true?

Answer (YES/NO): YES